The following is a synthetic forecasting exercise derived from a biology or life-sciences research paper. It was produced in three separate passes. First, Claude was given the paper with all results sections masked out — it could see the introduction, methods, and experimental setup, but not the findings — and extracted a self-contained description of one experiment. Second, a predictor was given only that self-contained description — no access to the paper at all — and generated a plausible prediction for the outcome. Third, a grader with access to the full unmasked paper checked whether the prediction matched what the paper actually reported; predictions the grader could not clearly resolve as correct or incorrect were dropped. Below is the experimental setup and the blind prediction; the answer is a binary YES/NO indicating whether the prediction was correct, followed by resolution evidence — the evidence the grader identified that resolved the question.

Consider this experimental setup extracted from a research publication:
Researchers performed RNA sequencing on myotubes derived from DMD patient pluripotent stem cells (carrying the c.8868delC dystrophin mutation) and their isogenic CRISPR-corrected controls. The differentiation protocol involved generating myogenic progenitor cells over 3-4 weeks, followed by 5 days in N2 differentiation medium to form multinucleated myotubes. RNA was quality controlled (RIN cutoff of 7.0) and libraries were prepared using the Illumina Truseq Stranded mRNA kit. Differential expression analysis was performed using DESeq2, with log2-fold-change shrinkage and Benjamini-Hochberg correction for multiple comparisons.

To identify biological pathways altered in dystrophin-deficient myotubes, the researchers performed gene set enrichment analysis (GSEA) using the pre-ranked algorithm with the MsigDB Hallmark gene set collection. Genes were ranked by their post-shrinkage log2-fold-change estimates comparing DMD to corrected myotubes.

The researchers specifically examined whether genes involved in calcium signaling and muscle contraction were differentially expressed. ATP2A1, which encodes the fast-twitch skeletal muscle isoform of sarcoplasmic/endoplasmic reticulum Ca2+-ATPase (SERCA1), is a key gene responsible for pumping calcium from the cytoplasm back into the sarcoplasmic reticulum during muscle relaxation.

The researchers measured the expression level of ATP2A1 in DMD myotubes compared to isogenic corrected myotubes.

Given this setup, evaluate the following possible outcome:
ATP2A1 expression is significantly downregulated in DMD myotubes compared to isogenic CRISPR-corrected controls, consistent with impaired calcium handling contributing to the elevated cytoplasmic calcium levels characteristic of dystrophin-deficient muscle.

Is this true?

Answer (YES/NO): YES